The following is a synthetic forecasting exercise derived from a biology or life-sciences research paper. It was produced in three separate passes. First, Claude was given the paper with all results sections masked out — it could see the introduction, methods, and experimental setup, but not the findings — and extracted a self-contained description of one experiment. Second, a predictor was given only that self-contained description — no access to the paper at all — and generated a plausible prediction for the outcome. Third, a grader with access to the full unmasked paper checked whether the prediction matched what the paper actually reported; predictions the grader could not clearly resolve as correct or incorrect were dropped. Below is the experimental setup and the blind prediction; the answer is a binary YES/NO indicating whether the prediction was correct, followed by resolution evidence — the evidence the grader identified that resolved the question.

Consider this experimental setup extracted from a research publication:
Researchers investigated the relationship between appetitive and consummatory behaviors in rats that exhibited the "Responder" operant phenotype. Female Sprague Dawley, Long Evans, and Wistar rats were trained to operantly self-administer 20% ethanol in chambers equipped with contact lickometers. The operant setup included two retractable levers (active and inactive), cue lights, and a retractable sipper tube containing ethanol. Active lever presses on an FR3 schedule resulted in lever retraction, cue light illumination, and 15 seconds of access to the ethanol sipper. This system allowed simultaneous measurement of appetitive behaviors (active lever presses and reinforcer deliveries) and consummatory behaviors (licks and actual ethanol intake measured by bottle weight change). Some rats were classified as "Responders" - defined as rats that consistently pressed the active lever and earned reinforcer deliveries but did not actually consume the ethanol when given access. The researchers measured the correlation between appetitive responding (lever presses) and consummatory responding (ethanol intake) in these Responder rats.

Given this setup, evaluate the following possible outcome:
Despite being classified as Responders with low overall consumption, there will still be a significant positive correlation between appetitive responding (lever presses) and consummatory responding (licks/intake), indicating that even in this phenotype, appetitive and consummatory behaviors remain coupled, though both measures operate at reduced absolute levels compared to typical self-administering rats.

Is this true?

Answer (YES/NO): NO